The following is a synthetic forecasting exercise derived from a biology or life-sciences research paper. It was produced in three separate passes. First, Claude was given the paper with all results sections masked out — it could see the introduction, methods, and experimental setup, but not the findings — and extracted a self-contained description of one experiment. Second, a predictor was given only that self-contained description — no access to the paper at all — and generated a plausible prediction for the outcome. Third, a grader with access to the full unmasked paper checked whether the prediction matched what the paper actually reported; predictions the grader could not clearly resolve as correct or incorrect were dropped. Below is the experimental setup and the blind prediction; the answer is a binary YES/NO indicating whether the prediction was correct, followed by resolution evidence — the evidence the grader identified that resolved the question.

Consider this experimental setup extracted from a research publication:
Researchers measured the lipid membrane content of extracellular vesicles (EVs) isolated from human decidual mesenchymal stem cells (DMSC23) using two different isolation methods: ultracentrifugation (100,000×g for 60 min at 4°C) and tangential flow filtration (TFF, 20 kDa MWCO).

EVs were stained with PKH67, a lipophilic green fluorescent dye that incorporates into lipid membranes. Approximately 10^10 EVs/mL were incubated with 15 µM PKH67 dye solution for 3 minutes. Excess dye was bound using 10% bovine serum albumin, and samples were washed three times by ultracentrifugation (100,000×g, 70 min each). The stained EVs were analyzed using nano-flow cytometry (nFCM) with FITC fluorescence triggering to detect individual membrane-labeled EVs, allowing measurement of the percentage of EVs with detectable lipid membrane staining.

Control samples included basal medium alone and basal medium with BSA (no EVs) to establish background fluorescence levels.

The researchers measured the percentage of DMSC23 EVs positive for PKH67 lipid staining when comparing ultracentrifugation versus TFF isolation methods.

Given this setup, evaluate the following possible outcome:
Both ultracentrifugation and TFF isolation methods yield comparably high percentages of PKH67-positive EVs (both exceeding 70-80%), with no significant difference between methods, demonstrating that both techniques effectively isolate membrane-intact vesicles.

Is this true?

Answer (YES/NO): NO